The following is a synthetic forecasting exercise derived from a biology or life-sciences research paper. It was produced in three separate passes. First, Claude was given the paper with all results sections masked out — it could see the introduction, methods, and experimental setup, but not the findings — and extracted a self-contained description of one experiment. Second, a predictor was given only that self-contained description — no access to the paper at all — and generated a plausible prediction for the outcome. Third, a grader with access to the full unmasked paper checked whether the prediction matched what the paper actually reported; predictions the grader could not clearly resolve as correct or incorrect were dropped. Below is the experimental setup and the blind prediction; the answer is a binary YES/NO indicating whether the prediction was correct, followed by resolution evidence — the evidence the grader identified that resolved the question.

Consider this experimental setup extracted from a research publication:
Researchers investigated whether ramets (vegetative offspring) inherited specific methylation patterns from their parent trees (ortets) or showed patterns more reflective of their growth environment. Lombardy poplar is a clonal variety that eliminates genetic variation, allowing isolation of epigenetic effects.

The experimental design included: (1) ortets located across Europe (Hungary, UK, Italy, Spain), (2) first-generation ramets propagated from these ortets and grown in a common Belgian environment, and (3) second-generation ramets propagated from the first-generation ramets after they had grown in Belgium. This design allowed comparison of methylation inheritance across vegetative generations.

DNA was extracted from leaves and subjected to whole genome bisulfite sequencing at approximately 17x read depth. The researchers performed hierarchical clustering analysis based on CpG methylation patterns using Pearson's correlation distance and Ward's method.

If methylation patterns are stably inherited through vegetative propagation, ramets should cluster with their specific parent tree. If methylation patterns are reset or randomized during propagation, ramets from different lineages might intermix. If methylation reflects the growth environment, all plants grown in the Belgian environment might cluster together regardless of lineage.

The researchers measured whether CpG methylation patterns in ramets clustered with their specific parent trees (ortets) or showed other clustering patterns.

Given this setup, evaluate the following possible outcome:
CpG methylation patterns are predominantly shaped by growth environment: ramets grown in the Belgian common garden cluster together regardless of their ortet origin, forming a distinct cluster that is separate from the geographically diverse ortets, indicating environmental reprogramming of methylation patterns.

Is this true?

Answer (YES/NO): NO